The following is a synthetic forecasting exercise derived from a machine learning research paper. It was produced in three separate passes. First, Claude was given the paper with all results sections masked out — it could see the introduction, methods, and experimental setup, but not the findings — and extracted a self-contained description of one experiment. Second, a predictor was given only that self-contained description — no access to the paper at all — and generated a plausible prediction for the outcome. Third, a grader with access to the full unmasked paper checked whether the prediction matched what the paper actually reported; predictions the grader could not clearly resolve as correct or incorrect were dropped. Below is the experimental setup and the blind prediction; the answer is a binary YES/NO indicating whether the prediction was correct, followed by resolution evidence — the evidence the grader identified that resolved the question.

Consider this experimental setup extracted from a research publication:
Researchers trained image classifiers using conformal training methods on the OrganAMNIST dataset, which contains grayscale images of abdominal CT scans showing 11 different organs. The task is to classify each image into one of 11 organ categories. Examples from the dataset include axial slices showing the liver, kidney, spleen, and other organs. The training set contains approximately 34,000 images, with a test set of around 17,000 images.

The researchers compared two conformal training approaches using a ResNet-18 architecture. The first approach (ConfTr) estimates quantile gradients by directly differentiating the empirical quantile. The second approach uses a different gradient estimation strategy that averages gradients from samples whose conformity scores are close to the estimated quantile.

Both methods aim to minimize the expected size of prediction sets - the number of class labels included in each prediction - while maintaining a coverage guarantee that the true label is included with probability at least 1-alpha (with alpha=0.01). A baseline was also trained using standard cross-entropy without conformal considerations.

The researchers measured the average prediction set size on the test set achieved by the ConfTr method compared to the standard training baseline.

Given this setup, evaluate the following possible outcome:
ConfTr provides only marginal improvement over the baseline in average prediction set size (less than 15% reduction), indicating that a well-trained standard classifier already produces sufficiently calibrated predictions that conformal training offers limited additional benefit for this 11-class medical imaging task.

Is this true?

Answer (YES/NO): NO